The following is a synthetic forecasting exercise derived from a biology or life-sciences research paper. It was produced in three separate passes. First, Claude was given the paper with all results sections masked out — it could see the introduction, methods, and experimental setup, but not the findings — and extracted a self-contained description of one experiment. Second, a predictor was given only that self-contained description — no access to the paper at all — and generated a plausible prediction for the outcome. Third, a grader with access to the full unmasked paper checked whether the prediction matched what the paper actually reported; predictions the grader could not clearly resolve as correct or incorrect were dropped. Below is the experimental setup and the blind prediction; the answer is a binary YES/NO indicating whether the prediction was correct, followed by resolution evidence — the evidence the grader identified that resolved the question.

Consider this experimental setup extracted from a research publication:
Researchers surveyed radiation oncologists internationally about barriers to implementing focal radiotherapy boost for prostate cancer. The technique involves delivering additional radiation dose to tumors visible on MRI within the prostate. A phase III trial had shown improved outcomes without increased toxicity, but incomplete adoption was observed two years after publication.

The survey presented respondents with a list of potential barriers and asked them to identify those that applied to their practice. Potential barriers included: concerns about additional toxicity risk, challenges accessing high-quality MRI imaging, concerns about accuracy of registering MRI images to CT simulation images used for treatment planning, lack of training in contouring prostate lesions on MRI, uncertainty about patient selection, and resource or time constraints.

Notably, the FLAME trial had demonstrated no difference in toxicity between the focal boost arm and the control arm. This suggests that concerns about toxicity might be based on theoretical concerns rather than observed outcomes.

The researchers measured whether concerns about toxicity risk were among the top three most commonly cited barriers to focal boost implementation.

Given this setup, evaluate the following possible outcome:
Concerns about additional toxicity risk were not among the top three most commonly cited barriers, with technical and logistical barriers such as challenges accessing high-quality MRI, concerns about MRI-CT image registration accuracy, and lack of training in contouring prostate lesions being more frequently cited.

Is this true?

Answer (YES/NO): NO